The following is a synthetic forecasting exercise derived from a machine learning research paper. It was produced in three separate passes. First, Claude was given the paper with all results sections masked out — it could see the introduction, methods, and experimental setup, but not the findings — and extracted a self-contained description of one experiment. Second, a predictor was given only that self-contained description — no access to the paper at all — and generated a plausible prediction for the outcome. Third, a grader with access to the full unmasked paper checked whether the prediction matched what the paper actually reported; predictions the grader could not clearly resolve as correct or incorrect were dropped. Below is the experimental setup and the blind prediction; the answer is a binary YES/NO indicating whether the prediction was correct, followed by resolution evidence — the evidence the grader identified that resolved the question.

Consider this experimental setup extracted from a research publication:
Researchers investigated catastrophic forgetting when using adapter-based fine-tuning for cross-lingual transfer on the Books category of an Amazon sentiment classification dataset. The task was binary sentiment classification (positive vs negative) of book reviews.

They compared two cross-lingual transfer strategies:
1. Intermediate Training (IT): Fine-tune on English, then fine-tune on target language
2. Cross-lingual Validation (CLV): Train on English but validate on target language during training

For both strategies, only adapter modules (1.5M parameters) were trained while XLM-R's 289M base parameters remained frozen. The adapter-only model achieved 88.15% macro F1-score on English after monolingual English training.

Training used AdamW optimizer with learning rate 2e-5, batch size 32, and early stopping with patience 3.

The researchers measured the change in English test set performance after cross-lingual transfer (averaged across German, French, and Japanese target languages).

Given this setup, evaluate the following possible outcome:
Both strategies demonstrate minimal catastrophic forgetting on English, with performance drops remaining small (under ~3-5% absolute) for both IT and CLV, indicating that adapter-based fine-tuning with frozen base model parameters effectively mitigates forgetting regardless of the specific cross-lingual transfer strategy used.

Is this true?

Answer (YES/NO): NO